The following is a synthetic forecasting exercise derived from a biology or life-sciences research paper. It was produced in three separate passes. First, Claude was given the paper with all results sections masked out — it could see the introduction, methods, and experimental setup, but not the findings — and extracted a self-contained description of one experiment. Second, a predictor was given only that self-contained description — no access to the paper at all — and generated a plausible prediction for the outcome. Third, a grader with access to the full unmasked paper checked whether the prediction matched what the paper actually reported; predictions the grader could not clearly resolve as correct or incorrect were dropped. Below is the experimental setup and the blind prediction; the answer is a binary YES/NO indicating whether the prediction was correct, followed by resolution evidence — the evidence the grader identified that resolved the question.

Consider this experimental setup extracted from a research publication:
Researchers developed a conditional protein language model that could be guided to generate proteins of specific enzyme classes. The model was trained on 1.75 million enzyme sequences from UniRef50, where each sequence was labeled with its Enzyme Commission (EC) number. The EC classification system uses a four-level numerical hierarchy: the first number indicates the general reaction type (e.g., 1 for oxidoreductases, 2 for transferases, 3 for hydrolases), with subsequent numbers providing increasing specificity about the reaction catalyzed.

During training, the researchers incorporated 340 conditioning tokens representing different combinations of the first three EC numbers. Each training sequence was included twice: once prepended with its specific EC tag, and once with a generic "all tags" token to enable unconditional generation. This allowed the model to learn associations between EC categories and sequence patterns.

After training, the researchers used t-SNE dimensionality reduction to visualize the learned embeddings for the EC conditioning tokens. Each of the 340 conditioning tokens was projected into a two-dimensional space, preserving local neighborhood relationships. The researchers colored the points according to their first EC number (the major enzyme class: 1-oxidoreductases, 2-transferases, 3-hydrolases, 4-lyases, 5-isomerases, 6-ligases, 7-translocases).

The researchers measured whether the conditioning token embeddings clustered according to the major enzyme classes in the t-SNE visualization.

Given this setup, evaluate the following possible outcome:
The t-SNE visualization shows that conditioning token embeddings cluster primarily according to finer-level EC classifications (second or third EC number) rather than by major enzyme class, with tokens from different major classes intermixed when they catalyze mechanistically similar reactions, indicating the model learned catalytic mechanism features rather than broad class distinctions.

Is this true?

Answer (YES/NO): NO